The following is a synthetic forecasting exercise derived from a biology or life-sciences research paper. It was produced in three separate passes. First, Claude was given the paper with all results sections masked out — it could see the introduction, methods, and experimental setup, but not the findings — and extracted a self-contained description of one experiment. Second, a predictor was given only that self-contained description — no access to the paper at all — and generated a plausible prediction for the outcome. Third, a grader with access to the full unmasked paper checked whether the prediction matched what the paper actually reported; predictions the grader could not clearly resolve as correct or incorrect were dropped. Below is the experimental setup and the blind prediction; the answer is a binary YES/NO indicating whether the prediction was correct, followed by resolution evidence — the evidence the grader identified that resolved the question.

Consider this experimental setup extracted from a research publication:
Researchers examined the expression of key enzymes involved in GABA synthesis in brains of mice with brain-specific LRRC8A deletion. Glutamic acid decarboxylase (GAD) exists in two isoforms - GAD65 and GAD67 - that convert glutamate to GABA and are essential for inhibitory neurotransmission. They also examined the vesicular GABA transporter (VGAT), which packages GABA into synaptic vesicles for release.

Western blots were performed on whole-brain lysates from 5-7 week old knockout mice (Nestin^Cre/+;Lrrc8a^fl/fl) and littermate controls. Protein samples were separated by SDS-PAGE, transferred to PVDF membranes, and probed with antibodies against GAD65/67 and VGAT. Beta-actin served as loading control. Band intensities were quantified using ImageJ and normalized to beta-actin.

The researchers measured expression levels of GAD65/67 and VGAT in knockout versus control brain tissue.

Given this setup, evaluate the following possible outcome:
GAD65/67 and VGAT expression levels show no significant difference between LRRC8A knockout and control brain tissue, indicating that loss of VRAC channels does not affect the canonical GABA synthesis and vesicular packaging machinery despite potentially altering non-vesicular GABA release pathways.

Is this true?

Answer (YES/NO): YES